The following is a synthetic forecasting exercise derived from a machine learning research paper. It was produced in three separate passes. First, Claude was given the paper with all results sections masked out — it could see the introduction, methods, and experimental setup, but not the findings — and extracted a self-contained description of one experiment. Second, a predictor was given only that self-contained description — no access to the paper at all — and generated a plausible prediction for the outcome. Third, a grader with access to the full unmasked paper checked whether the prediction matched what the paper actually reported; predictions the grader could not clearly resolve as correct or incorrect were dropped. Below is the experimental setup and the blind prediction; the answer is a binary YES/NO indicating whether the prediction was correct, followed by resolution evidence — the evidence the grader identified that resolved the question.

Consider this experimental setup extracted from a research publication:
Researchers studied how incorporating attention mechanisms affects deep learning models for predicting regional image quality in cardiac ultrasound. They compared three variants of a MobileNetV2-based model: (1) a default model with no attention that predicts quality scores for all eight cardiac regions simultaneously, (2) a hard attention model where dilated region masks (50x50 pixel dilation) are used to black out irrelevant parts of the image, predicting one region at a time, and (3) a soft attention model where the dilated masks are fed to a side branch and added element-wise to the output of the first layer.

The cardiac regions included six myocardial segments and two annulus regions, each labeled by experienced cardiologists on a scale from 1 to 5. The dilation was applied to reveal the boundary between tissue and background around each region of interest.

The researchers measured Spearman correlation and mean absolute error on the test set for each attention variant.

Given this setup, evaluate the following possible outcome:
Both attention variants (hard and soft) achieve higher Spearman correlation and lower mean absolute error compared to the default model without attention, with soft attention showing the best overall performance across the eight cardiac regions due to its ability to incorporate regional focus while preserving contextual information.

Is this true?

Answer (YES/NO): NO